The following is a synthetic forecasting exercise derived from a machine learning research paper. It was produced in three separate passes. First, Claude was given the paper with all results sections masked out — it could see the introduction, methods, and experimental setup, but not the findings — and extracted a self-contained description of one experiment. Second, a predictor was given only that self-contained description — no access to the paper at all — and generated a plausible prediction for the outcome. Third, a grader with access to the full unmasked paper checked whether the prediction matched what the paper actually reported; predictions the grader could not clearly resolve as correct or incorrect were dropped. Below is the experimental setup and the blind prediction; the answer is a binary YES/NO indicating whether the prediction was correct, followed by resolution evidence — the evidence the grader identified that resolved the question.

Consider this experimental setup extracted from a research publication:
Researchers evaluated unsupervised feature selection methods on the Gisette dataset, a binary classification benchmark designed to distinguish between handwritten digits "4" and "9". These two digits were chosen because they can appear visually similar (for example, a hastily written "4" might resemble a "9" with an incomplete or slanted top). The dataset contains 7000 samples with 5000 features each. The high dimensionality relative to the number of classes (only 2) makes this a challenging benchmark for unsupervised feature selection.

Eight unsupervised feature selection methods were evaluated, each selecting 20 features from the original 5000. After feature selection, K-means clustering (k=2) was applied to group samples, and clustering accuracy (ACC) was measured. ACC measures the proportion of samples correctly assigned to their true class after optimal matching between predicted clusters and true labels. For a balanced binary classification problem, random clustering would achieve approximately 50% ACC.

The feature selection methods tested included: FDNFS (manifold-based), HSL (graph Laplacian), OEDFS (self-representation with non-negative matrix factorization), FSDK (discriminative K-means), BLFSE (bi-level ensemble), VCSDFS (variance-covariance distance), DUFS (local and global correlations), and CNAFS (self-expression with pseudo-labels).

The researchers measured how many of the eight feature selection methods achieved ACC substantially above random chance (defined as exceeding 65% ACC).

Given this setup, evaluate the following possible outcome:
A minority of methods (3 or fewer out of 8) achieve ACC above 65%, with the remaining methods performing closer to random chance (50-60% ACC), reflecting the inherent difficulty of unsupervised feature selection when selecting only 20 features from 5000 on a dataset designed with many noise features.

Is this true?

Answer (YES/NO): YES